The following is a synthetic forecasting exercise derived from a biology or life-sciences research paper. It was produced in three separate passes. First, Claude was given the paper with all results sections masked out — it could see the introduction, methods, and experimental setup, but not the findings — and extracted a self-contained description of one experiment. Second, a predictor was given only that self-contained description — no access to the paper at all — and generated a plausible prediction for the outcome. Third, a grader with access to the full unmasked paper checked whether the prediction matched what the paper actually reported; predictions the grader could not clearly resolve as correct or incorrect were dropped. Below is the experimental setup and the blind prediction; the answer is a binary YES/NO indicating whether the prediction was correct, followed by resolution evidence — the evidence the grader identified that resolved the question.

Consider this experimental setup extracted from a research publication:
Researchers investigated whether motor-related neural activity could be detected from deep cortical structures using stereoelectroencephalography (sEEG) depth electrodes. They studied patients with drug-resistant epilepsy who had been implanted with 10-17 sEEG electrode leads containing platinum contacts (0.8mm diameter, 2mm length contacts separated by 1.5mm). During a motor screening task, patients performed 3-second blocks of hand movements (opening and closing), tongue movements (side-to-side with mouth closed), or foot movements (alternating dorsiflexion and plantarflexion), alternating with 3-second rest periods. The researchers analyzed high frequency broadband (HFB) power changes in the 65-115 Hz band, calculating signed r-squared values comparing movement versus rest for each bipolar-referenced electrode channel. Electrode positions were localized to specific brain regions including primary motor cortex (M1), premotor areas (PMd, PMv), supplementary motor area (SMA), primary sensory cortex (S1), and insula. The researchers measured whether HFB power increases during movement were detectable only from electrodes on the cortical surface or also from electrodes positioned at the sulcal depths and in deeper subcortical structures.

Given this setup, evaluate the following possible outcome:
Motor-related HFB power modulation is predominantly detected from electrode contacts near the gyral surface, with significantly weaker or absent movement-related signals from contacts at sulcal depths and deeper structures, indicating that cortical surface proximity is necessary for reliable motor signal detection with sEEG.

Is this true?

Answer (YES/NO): NO